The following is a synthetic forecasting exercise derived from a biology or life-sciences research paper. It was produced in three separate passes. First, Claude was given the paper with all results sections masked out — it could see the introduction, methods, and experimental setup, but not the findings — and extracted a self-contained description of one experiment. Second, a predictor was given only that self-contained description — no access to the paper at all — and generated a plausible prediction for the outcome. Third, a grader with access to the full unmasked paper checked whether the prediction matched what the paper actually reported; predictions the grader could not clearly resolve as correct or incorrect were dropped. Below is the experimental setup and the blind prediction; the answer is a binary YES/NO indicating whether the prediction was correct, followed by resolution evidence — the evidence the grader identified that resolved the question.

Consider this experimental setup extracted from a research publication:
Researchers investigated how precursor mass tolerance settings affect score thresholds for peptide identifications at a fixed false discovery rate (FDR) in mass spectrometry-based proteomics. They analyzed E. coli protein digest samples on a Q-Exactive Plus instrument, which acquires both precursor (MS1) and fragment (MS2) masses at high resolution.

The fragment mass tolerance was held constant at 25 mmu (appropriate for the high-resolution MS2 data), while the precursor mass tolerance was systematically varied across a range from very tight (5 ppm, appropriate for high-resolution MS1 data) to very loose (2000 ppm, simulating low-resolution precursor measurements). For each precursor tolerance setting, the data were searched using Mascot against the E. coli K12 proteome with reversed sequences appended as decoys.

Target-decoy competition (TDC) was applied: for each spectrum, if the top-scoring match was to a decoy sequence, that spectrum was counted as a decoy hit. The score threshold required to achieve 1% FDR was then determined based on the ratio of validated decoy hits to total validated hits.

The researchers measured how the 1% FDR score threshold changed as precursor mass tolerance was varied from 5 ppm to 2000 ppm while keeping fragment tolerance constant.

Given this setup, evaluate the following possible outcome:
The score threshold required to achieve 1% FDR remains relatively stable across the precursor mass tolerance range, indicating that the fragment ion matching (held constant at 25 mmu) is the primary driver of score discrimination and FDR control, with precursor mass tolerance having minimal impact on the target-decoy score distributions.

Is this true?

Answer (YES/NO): NO